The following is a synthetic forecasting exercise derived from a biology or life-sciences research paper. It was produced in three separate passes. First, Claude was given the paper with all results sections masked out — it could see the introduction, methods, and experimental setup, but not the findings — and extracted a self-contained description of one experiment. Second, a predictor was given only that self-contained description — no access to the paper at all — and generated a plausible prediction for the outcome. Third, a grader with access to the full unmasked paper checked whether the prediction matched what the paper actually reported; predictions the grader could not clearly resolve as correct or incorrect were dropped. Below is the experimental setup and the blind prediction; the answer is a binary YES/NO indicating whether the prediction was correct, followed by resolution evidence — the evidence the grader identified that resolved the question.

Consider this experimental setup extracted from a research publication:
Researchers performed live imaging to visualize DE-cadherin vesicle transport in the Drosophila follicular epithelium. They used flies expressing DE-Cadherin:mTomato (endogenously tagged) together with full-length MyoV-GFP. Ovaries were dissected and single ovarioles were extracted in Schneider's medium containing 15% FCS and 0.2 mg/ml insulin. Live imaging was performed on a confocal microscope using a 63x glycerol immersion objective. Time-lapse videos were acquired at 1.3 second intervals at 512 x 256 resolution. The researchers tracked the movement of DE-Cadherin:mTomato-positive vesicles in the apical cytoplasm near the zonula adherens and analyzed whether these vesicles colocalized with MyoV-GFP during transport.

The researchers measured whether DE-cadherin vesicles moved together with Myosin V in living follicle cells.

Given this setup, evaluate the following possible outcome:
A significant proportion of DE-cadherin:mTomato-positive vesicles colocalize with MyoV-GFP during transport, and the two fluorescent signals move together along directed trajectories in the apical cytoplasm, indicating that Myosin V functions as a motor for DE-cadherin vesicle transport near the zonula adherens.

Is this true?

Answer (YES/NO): YES